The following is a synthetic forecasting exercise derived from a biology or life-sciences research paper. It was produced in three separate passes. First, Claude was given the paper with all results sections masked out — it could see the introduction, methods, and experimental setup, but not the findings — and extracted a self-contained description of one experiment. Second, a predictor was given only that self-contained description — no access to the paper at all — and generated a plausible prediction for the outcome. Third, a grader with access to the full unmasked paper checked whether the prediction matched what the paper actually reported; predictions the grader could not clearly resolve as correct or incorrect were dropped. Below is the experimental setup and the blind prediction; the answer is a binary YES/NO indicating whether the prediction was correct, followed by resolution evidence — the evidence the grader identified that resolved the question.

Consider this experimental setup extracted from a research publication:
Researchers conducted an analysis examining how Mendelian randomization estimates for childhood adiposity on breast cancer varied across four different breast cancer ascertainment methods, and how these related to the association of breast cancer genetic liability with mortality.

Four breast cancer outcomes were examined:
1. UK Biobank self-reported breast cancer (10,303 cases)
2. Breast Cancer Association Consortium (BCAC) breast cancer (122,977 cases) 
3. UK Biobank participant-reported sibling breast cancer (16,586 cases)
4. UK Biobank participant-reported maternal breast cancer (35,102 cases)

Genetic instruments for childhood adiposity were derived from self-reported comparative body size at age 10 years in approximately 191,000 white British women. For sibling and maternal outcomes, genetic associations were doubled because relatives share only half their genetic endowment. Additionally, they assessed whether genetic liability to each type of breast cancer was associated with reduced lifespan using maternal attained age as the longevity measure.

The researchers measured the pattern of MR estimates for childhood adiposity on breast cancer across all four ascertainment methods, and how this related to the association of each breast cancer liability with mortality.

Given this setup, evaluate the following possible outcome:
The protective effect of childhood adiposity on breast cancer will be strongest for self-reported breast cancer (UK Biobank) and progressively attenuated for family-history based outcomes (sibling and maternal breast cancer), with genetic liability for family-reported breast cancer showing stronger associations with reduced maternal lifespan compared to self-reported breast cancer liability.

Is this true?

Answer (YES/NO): YES